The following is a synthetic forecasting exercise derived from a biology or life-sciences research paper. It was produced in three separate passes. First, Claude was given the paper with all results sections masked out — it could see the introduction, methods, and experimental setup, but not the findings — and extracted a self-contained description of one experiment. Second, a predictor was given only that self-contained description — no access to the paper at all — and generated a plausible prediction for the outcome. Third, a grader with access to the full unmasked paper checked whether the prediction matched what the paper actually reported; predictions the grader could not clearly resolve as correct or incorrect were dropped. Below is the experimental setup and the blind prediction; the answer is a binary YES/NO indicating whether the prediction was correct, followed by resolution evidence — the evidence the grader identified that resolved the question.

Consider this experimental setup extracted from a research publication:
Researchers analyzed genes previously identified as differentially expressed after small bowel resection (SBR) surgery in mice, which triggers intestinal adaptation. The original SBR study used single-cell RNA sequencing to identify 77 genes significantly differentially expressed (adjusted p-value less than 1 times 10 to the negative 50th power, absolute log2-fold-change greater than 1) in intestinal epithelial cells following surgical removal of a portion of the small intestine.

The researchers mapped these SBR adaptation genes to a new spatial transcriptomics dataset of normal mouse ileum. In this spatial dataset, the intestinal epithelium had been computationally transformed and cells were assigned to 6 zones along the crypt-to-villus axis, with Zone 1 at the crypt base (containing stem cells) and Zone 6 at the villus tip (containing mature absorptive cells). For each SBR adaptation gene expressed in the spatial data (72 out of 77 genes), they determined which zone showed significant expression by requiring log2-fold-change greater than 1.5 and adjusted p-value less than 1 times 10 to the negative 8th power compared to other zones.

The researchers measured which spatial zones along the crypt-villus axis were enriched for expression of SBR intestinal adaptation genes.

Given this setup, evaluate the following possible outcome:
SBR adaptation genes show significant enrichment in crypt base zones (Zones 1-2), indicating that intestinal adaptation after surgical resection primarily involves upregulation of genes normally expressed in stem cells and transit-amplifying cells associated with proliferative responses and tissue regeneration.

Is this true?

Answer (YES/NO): NO